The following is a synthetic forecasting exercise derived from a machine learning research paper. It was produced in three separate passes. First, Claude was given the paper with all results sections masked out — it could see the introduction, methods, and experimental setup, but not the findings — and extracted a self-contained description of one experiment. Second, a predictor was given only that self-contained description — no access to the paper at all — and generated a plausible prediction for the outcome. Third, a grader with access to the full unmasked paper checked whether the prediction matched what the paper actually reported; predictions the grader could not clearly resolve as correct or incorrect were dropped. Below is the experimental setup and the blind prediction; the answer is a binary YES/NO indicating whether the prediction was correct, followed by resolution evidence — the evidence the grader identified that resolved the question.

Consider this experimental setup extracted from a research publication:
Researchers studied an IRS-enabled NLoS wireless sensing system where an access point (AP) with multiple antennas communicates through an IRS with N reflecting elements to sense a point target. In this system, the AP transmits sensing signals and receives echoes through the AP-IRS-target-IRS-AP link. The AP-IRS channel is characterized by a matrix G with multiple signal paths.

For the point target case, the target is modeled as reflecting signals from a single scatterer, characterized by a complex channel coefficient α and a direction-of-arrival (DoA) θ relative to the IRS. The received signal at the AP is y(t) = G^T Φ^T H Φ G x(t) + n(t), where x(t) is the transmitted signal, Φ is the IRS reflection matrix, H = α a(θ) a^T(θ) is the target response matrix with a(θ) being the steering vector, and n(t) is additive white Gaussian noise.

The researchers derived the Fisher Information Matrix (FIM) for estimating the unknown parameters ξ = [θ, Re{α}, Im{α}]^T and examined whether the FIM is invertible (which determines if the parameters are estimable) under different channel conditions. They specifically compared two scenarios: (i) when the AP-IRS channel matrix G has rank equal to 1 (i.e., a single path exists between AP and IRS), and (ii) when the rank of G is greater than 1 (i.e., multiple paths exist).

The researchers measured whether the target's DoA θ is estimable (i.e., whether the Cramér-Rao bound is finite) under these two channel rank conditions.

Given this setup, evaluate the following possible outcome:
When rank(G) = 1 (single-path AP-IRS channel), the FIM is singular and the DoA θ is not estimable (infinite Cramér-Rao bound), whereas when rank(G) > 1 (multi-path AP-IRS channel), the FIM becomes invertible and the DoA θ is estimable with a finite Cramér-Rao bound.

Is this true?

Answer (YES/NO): YES